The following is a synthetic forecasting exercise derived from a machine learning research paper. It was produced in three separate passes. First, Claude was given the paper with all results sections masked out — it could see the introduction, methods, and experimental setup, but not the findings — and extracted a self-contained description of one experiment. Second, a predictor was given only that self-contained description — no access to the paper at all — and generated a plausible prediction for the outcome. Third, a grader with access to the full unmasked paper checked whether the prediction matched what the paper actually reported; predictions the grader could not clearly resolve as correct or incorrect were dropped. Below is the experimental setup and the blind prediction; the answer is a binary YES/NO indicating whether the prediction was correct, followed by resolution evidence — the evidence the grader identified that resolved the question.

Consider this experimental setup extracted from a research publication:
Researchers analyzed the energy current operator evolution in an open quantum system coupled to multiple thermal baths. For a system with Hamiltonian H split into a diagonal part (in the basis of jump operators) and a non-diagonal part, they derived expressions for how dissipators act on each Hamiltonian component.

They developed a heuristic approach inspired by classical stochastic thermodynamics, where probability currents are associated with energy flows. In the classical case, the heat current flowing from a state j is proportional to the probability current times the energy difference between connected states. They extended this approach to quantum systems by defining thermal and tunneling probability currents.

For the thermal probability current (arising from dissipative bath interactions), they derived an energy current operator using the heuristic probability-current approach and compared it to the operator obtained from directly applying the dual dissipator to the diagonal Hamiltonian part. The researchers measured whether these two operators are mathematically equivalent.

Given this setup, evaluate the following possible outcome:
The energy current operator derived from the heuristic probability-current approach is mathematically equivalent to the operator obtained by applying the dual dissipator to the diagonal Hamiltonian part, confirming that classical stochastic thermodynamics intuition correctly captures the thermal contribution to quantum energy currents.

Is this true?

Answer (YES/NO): YES